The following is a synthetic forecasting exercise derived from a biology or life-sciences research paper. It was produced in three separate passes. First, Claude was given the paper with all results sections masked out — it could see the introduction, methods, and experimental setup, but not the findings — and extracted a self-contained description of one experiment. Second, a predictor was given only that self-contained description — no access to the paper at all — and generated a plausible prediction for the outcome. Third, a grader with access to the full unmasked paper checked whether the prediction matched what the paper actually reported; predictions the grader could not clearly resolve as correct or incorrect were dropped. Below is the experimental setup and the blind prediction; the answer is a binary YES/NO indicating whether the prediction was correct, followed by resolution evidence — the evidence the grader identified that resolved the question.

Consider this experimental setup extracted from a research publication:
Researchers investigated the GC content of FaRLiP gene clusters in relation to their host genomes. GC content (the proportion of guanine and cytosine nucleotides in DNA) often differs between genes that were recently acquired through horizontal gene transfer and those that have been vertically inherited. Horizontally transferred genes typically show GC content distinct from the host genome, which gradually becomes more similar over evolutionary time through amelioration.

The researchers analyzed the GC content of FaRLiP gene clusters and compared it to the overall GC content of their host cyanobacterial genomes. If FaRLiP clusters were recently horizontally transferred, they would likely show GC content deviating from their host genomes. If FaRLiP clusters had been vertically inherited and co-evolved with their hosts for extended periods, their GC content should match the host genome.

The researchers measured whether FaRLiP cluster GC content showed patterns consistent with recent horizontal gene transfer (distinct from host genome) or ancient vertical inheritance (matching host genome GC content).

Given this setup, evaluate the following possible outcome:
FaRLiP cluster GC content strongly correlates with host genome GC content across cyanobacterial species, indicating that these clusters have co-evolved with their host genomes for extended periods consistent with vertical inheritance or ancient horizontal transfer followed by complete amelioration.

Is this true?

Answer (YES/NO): YES